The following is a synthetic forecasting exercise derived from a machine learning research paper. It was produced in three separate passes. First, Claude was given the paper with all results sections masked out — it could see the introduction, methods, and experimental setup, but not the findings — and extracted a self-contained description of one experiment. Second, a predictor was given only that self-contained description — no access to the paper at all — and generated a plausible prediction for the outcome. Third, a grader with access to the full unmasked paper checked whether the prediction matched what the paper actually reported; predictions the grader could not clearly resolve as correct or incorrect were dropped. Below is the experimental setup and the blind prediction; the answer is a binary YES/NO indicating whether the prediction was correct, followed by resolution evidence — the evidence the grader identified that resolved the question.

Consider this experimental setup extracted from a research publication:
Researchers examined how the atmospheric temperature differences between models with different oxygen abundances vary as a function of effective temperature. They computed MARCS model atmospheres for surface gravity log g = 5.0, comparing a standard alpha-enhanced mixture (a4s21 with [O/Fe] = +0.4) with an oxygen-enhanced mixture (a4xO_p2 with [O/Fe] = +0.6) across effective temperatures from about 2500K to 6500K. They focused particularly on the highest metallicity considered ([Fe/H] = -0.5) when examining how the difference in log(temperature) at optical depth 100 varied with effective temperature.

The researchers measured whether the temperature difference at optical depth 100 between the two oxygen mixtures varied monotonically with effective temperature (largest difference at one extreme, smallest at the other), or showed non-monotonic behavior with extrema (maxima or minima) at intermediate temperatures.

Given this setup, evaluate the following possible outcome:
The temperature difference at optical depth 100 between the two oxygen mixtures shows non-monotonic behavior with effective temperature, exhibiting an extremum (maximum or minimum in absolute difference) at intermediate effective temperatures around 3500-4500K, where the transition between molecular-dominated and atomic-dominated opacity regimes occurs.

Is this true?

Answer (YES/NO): YES